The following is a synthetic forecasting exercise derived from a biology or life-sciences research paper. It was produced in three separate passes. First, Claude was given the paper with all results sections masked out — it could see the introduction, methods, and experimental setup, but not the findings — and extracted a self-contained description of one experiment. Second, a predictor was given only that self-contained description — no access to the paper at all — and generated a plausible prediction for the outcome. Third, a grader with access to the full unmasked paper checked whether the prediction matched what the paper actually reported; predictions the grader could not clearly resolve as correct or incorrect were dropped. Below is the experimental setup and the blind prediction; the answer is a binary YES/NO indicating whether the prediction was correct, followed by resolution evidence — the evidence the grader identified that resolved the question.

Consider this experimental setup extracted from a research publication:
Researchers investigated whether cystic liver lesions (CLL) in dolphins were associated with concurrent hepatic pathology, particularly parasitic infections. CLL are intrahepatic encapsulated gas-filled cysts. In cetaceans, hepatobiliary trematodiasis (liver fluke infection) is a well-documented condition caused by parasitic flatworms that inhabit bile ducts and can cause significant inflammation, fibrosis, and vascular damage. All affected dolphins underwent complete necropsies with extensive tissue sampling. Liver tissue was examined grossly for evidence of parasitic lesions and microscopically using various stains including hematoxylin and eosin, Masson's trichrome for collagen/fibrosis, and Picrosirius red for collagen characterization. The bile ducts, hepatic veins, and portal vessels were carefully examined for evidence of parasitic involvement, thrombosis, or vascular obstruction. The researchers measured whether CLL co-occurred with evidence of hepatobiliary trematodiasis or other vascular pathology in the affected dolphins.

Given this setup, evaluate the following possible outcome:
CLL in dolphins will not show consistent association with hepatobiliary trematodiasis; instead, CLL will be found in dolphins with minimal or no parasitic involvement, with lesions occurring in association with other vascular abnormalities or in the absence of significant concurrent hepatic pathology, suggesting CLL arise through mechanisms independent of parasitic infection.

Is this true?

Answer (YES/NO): NO